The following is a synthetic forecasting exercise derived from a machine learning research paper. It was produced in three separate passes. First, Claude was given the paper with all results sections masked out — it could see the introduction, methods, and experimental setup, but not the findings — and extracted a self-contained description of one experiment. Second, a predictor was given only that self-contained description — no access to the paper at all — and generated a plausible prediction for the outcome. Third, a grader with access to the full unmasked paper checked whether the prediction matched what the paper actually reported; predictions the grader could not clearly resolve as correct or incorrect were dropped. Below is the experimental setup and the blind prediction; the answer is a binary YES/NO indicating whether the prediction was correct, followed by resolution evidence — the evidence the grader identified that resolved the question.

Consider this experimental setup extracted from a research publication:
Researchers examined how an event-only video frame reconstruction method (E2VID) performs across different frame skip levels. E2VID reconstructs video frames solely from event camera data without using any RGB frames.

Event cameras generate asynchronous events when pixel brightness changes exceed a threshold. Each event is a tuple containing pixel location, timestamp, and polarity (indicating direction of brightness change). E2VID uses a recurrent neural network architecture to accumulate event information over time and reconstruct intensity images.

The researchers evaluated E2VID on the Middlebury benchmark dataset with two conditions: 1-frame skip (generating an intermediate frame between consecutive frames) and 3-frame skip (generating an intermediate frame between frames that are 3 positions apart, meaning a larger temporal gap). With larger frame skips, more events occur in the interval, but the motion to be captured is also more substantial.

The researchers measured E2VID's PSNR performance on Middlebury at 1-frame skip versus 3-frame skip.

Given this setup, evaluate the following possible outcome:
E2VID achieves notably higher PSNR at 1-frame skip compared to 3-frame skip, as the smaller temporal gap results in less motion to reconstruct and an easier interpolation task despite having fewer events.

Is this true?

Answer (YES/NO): NO